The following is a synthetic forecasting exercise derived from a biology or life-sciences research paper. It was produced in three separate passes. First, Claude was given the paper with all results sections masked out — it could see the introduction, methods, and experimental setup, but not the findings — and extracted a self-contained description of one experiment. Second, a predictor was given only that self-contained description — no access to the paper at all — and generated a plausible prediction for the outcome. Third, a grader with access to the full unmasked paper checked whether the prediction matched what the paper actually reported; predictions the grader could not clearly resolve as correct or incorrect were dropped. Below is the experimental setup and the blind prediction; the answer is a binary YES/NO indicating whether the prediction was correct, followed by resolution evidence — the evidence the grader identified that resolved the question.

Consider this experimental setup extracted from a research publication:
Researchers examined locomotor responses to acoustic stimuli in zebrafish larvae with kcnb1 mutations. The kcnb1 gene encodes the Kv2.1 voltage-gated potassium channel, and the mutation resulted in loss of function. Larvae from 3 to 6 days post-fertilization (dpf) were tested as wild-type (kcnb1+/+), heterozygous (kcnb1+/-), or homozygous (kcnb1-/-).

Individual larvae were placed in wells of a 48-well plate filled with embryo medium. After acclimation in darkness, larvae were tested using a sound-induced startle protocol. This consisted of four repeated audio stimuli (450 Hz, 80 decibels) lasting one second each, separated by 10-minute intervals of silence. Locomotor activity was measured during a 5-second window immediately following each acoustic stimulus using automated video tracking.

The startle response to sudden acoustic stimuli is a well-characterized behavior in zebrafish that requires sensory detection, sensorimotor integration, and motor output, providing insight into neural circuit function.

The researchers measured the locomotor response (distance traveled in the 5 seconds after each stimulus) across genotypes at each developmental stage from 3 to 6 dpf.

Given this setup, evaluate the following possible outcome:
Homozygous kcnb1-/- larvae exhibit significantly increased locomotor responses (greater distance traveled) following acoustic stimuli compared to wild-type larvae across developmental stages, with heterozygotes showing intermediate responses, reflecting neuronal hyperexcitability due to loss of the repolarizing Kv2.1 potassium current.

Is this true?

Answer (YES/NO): NO